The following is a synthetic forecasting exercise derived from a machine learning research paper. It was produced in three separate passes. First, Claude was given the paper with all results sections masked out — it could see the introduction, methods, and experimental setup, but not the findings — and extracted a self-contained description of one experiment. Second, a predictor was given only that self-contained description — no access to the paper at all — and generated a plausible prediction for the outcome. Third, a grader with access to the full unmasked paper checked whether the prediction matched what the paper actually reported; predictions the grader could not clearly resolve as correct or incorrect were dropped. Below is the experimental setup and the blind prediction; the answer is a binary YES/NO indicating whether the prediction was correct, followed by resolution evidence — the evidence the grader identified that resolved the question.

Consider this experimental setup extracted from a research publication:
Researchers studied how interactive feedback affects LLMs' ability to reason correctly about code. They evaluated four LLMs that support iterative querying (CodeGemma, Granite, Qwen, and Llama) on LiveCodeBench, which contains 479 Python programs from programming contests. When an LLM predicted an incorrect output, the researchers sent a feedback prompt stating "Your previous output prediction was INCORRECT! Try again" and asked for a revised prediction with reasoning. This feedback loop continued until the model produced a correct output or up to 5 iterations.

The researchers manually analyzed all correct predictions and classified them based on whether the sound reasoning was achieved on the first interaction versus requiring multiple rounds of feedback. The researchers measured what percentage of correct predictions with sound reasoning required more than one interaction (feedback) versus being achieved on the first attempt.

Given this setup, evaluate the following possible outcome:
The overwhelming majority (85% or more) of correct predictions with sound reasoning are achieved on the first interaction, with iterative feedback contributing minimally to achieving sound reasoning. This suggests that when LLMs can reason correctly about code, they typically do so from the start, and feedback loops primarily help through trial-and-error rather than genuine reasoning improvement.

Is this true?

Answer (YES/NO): NO